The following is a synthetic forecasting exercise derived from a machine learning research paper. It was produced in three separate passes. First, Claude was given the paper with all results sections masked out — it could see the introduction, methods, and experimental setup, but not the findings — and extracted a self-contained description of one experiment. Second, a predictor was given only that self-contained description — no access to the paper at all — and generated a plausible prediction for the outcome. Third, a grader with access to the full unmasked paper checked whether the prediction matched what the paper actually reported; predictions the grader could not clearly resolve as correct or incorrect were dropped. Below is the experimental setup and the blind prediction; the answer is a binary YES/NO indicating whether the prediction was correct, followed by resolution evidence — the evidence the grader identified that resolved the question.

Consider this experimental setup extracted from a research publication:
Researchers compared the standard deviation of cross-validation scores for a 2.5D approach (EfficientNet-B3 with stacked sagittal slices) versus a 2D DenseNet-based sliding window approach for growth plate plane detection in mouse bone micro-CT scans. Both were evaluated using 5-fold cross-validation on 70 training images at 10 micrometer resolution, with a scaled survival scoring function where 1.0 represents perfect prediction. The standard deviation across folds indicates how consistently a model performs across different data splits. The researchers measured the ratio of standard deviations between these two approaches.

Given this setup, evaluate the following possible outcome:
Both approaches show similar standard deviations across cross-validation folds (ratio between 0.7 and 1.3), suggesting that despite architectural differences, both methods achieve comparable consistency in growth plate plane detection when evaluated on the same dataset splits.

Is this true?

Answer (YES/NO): NO